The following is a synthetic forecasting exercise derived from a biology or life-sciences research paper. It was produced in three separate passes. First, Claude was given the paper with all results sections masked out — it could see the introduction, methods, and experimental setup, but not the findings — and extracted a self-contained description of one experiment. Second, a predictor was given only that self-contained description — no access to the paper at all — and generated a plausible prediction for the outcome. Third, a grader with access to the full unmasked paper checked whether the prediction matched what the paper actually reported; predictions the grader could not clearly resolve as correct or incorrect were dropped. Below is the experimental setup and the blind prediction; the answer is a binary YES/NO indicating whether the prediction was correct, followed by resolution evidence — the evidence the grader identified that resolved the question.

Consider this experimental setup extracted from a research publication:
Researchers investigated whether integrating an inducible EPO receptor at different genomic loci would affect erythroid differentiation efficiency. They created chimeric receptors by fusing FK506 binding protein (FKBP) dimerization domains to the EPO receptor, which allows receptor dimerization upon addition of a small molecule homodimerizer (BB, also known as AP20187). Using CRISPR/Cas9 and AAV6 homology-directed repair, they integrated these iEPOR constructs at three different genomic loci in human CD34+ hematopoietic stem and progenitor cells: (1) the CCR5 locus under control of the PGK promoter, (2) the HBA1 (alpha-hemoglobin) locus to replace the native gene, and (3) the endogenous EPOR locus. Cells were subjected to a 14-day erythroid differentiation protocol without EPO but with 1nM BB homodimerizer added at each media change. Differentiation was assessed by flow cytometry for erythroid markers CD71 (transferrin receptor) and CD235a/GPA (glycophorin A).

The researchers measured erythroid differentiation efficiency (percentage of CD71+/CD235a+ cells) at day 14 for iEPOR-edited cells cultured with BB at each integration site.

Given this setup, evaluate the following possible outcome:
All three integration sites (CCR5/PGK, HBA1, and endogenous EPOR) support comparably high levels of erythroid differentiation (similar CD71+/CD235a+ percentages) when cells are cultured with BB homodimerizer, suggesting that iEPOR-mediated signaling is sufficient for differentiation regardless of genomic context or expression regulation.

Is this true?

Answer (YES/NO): NO